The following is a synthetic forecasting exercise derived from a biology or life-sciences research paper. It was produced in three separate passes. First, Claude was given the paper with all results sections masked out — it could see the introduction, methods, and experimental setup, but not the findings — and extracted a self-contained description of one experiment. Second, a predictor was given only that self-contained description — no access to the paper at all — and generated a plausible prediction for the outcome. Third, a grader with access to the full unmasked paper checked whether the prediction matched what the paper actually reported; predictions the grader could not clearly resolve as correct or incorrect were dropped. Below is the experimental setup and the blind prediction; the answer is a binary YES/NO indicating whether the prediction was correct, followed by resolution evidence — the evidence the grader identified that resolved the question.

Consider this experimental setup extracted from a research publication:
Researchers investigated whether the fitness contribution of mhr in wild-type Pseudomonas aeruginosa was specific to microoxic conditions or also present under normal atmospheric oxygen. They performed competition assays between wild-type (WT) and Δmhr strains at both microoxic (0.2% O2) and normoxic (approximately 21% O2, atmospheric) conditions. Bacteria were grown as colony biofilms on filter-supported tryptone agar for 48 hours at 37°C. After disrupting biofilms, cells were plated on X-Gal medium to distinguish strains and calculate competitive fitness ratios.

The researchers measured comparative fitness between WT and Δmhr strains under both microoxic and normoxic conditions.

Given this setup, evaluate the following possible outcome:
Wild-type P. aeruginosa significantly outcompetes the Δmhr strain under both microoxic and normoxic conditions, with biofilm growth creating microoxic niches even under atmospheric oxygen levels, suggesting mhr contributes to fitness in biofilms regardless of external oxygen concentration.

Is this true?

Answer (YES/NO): NO